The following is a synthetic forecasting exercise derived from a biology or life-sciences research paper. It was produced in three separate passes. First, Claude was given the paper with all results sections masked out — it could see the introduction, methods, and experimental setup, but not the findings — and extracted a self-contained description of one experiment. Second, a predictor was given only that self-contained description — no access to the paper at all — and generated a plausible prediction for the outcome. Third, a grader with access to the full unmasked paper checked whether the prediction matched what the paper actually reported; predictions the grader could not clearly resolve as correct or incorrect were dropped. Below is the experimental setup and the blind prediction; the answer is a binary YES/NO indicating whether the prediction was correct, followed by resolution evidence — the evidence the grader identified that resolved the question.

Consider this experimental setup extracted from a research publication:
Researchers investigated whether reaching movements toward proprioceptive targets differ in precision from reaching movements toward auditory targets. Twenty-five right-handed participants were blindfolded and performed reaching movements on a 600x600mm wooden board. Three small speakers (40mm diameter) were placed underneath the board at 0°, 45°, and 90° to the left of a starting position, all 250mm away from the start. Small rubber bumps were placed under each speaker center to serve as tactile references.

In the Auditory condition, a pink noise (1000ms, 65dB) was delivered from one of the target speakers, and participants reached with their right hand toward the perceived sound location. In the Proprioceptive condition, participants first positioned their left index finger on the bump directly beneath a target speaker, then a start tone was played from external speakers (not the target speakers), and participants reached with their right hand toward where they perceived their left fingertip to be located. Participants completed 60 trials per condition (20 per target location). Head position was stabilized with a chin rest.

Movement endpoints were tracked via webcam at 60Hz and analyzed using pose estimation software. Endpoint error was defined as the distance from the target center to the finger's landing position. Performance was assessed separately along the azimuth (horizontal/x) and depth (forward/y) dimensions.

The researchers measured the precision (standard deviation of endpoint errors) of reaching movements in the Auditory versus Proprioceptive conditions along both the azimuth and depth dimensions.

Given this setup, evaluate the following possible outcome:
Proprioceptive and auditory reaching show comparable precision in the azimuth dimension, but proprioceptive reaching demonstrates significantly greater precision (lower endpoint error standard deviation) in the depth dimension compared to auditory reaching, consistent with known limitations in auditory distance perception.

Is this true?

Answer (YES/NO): NO